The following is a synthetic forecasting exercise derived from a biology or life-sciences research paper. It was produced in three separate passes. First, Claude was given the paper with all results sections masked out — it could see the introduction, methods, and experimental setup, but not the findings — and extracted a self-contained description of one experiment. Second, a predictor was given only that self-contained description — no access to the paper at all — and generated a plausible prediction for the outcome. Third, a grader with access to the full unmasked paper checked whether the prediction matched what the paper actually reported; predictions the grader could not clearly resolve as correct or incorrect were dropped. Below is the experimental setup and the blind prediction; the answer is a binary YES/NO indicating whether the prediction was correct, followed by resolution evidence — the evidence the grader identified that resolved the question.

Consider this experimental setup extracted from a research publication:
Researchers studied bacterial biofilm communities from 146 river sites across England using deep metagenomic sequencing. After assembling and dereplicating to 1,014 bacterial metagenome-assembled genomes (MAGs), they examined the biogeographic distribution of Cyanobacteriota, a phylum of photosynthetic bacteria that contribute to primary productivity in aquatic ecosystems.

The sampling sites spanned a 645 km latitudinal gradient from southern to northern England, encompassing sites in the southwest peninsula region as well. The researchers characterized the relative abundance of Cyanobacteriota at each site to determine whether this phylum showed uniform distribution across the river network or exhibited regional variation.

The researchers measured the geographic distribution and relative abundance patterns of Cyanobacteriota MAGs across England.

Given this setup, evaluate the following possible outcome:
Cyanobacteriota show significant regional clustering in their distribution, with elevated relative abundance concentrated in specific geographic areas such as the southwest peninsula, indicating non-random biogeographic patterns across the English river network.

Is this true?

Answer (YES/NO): YES